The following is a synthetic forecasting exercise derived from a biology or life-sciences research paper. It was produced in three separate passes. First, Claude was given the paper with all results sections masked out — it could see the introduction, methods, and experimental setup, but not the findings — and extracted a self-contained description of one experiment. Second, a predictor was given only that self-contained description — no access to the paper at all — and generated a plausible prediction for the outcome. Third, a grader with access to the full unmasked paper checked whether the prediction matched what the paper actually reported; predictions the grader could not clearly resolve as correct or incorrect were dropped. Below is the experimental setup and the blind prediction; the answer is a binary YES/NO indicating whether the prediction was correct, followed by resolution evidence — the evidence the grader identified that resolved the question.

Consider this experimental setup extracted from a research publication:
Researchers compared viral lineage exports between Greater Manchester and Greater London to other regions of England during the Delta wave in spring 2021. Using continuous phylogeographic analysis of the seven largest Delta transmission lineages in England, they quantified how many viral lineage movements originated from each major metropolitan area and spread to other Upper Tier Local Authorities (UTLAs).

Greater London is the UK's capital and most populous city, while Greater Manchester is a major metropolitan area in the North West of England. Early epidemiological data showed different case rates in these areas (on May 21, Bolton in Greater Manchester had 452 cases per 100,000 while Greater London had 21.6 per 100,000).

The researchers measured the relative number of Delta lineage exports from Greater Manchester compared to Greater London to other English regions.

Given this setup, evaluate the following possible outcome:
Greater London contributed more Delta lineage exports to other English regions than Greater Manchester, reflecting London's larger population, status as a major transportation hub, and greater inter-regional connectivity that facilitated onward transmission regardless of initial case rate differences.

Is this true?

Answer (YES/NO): NO